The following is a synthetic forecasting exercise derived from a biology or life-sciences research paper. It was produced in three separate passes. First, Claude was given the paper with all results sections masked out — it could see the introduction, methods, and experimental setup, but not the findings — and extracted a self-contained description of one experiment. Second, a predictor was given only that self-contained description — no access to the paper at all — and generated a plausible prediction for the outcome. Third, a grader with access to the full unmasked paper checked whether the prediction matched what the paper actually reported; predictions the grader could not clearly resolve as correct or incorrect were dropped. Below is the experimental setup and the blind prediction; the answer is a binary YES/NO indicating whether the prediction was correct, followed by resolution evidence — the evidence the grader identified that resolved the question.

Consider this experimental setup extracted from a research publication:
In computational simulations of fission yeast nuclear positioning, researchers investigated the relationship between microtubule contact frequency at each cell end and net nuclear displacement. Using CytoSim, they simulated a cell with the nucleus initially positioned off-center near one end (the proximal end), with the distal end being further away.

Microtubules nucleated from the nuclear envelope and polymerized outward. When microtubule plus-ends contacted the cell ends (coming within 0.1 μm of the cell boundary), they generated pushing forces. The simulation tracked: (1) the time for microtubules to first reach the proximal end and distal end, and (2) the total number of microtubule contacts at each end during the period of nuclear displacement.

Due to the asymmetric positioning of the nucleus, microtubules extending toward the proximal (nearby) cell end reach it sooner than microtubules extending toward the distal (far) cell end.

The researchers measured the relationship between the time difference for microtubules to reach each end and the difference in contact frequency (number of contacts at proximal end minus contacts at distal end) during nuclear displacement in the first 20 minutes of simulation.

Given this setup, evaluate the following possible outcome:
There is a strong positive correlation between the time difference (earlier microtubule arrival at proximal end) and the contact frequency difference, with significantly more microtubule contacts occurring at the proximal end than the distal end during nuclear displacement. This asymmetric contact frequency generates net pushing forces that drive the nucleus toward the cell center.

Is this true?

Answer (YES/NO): YES